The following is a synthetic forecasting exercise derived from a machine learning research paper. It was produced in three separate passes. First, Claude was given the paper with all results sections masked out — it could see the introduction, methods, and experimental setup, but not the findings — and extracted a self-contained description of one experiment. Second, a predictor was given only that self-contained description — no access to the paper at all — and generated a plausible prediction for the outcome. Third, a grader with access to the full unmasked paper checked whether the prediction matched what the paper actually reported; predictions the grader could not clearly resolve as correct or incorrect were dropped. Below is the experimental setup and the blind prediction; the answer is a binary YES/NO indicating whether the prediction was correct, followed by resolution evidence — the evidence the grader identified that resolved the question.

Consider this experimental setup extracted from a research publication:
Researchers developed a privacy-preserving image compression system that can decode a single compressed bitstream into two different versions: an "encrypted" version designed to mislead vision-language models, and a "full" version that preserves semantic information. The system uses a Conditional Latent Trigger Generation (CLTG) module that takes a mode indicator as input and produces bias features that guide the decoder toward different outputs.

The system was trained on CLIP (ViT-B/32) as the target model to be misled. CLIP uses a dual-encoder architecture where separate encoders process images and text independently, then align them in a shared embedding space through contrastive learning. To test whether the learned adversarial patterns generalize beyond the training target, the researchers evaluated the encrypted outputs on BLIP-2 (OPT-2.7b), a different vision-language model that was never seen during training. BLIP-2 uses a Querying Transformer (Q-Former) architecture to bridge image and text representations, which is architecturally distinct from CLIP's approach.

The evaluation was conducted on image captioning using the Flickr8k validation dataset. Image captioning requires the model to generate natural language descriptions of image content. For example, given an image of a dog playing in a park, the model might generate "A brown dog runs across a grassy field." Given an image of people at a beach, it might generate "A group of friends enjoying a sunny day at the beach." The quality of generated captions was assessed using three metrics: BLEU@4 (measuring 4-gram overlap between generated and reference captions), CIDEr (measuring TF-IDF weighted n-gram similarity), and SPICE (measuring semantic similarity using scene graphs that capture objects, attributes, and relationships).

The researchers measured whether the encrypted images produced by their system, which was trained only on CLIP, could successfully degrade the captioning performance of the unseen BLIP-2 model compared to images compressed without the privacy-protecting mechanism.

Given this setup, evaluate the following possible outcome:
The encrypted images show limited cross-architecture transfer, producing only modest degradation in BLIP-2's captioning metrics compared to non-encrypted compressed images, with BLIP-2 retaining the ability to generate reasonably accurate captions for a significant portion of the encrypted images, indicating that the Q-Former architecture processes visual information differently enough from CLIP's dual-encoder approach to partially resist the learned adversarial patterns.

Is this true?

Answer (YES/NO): NO